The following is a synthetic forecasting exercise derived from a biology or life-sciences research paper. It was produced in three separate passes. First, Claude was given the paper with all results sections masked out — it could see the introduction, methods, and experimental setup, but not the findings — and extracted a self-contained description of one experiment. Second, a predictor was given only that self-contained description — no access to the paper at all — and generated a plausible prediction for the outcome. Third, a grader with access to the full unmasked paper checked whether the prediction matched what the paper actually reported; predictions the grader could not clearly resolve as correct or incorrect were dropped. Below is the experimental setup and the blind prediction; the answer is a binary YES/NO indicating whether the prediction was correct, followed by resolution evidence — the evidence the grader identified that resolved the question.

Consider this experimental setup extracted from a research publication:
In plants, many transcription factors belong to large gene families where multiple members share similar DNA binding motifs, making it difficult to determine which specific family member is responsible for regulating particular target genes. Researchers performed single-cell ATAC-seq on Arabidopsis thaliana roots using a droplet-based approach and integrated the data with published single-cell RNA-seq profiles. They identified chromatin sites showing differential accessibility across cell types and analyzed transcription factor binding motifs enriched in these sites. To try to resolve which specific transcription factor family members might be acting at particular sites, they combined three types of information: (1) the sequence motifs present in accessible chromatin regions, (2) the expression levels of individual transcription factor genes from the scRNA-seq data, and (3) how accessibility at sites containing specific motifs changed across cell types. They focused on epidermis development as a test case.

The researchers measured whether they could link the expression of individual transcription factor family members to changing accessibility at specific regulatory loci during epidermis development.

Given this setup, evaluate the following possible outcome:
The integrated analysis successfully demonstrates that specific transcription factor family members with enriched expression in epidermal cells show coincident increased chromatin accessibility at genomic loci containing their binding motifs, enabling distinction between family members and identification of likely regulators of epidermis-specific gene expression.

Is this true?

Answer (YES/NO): YES